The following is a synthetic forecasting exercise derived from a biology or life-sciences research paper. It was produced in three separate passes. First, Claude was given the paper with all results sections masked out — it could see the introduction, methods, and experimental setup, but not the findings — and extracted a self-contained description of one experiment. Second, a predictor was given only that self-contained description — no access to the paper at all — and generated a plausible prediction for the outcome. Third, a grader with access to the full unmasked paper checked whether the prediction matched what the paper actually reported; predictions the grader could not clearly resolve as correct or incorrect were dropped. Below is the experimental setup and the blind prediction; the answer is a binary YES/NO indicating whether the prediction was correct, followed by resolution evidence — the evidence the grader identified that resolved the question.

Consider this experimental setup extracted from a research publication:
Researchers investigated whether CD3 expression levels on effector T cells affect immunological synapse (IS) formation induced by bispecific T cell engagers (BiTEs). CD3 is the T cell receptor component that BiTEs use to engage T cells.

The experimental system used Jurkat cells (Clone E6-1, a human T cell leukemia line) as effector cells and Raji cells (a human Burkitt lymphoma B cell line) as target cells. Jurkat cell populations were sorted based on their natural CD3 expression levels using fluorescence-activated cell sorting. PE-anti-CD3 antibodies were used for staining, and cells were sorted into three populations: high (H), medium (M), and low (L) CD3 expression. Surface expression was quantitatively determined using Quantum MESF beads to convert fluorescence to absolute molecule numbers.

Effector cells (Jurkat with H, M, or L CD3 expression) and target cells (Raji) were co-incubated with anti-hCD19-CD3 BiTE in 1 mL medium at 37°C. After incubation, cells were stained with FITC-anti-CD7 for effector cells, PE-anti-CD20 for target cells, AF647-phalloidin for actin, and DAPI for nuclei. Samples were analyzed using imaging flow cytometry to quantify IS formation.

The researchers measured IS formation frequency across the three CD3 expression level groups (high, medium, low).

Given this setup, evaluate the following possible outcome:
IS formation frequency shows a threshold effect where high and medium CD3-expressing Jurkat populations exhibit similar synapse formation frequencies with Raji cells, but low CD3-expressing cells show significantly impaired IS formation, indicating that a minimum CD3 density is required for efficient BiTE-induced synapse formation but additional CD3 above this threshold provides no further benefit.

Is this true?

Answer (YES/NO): NO